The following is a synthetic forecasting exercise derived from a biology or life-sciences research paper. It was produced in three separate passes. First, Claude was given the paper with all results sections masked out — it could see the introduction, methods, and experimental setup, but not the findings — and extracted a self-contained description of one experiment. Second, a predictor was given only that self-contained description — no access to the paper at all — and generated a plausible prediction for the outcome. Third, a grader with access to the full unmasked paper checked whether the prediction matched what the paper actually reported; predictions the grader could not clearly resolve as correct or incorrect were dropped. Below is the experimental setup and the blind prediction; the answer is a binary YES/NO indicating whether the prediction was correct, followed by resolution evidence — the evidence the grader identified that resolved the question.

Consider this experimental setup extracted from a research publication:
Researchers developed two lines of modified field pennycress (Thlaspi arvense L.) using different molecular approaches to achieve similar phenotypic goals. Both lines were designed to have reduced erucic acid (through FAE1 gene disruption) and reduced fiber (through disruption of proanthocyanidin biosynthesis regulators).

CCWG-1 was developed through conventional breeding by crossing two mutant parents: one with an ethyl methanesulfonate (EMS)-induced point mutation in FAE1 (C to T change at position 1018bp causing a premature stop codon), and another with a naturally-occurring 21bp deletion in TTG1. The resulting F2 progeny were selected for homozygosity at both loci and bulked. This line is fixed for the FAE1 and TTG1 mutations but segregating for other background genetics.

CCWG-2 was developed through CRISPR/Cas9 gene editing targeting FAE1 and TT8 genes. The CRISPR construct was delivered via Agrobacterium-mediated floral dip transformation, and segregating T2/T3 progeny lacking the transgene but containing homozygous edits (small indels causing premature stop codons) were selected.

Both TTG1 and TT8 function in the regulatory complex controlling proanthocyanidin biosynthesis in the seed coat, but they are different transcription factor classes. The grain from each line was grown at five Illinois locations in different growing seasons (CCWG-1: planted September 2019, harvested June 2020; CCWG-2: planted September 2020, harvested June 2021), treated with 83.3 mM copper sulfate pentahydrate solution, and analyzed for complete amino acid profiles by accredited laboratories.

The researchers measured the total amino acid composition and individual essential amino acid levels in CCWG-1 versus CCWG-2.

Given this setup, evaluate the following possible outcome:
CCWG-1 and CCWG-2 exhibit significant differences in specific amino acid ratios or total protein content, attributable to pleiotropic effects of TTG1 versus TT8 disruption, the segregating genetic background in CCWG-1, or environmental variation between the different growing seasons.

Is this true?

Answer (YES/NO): NO